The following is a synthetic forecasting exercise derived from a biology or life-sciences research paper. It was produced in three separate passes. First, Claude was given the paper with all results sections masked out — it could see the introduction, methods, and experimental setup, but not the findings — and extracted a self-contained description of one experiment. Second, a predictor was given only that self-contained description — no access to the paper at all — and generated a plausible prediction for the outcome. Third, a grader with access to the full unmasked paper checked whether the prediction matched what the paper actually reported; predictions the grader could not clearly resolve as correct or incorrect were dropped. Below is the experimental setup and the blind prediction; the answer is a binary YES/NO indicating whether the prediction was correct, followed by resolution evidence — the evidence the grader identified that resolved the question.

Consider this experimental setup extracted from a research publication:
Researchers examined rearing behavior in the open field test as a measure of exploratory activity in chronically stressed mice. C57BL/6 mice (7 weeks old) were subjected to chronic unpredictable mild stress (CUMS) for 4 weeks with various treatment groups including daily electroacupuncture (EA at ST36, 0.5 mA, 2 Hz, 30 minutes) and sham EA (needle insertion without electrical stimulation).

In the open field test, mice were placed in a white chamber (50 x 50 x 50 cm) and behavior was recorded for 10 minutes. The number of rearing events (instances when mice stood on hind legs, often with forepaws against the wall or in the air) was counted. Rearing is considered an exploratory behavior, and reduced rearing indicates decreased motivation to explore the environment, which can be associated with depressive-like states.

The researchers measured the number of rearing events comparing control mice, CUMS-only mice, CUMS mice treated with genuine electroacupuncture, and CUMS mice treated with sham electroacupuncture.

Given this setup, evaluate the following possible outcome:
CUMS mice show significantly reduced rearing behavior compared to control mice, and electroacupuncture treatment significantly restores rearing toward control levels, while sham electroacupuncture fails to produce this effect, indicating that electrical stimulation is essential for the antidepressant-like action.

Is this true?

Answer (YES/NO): YES